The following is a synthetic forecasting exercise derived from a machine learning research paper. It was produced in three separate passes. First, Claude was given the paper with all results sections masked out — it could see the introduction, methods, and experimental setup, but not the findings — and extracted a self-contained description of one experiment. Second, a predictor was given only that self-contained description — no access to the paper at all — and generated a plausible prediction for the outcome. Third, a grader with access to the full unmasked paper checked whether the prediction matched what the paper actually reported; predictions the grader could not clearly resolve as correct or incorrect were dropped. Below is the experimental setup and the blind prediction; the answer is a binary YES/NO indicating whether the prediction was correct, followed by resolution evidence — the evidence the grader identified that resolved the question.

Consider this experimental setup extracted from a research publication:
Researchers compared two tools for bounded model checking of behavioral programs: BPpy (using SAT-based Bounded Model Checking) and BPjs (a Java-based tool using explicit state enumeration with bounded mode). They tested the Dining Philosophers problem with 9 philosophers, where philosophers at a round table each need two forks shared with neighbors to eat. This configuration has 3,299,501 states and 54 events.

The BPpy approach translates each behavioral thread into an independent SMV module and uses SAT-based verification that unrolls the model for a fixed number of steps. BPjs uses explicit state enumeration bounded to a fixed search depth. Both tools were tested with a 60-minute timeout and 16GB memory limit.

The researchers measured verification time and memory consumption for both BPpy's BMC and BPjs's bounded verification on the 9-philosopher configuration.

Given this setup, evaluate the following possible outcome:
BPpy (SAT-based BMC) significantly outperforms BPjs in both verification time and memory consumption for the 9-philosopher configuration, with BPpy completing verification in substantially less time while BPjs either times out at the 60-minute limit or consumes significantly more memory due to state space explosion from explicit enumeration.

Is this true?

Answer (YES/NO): NO